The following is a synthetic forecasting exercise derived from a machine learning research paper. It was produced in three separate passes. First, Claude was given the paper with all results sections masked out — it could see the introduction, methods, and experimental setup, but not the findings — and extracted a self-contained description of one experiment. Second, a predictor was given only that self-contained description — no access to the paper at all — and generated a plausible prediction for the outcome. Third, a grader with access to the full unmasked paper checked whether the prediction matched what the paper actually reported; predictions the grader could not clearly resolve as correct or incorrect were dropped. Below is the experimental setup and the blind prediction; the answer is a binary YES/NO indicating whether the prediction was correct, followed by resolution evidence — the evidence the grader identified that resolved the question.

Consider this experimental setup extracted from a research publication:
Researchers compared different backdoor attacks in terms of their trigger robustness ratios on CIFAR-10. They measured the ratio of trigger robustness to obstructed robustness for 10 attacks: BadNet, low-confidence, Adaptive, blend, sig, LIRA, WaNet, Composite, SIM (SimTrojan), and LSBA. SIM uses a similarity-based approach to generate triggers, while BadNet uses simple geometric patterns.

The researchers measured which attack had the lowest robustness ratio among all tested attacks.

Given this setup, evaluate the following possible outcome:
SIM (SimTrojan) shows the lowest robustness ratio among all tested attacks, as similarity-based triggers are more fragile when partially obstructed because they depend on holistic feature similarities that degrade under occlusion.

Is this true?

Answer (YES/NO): YES